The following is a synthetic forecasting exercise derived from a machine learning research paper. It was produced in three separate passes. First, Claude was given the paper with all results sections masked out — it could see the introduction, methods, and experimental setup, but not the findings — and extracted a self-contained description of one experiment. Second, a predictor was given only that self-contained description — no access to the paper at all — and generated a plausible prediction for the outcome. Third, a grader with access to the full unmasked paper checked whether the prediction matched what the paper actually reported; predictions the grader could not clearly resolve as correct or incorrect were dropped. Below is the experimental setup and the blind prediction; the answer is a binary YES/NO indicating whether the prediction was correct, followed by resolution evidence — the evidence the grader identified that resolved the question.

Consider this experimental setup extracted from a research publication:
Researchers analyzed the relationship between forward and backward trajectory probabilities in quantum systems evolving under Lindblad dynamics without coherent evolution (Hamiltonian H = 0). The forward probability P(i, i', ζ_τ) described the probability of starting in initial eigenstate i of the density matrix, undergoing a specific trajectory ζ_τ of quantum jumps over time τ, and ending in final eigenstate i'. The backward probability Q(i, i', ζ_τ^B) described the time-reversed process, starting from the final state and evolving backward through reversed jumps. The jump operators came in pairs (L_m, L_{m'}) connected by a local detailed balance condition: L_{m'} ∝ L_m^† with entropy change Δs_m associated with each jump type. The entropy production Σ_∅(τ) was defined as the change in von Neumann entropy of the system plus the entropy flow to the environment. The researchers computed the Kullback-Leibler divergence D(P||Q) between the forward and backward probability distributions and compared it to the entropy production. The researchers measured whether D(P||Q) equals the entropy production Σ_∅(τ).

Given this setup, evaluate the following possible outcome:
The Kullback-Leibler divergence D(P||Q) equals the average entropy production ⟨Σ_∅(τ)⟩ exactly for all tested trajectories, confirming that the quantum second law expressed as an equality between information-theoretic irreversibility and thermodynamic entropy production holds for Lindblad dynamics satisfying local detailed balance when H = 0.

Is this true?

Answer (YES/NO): YES